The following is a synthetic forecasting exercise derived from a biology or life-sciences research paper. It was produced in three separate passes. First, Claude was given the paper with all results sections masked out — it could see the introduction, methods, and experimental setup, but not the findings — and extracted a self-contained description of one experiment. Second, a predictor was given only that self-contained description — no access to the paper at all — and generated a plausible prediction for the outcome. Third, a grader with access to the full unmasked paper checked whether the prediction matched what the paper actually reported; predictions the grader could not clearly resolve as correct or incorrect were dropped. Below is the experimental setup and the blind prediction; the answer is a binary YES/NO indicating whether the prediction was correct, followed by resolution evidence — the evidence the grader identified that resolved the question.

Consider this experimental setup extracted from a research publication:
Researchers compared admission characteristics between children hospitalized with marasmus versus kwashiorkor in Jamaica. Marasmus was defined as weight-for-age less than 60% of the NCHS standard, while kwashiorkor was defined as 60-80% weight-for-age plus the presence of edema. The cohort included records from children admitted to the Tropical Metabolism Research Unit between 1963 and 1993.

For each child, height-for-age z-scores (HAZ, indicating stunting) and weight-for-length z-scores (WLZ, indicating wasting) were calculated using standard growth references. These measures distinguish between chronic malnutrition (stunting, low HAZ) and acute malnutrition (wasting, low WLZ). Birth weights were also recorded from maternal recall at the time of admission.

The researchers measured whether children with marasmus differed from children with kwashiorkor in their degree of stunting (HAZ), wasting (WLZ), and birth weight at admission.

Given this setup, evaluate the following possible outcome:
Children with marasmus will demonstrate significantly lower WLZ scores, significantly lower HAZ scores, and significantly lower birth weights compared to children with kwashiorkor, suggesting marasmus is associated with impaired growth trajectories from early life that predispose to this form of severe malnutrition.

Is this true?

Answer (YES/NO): YES